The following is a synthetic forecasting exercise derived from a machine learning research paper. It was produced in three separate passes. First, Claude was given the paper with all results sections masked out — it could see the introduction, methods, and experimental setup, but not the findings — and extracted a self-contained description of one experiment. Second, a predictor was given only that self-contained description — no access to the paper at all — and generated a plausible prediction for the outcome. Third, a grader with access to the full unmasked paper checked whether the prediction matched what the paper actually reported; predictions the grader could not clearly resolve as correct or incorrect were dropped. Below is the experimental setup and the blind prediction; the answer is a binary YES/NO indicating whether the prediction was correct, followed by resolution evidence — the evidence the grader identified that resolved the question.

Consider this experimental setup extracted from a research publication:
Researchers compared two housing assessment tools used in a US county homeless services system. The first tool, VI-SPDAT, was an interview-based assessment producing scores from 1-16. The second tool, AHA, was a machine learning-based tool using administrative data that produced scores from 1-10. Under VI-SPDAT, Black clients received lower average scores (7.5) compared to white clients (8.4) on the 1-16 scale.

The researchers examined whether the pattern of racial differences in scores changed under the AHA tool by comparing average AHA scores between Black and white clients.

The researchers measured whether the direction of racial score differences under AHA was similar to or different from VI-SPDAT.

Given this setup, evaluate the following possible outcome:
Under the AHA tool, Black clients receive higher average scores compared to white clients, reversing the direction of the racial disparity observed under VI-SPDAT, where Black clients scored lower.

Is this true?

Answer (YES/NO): YES